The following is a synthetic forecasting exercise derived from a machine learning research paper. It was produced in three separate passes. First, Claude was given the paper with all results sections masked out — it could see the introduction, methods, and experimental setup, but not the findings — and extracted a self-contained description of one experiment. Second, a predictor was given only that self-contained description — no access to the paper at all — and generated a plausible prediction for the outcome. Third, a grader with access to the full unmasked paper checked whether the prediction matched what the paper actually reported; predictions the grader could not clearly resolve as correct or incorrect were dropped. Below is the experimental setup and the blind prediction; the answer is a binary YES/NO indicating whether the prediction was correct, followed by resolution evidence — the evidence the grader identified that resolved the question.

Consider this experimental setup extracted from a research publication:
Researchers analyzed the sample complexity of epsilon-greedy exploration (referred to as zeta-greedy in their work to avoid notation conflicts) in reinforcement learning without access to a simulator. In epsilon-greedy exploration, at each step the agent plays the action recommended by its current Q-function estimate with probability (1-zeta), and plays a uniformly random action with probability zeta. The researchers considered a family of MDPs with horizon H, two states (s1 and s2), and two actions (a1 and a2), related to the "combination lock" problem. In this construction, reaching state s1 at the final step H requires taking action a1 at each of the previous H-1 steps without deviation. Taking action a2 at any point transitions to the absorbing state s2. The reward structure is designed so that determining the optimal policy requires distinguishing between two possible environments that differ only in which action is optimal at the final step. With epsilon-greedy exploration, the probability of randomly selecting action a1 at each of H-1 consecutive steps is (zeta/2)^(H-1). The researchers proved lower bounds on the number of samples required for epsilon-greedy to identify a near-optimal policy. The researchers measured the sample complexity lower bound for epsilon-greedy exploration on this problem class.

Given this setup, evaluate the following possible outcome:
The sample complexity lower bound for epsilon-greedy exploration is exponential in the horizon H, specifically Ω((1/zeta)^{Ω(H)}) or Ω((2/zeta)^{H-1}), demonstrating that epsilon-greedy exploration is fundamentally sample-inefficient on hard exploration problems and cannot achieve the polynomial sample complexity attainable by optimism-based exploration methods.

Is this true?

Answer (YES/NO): NO